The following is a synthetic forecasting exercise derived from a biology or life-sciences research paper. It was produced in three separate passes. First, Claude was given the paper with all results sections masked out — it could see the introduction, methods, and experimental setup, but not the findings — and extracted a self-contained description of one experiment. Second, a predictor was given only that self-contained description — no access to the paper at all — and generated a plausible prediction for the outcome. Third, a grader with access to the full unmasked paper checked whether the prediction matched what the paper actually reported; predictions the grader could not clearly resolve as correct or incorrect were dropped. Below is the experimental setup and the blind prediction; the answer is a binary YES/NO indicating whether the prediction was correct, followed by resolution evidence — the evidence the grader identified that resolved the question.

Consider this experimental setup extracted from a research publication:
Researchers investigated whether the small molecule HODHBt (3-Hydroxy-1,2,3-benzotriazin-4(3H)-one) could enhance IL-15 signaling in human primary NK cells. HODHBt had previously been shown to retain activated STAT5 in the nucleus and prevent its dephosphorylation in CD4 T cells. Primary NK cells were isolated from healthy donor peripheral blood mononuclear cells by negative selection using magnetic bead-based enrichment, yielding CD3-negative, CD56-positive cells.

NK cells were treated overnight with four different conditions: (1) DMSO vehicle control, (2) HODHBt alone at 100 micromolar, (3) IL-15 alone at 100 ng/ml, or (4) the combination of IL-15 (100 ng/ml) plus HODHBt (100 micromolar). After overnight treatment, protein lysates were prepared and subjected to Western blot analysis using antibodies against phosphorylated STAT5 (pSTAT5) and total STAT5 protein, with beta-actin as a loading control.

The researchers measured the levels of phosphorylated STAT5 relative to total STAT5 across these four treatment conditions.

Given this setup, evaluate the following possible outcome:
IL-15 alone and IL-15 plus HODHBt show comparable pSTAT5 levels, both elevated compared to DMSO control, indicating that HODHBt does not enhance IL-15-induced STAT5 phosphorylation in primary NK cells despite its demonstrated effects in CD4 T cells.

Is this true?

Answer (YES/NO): NO